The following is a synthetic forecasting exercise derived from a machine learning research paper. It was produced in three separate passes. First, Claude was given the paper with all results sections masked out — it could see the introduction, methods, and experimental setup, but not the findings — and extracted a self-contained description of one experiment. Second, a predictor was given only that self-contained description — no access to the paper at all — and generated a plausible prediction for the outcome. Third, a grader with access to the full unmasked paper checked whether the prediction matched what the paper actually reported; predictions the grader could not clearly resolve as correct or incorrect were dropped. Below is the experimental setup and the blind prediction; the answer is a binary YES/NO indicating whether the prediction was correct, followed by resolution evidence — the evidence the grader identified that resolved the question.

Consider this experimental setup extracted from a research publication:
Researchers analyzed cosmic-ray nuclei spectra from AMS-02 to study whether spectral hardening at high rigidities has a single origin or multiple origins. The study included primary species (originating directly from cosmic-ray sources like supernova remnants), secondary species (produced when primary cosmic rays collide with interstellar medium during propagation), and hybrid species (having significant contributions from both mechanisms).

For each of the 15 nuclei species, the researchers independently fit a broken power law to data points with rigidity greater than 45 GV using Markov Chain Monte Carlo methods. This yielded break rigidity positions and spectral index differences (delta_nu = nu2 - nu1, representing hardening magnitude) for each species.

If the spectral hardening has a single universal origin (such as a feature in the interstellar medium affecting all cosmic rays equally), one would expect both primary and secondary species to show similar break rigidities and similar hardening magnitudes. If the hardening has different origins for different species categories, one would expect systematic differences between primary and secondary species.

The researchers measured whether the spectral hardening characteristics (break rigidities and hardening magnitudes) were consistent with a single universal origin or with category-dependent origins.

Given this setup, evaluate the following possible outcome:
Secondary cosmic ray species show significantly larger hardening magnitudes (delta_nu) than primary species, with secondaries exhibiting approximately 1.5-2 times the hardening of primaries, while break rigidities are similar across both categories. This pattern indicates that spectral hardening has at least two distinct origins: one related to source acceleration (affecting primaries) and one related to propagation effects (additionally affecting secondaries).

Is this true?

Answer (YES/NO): NO